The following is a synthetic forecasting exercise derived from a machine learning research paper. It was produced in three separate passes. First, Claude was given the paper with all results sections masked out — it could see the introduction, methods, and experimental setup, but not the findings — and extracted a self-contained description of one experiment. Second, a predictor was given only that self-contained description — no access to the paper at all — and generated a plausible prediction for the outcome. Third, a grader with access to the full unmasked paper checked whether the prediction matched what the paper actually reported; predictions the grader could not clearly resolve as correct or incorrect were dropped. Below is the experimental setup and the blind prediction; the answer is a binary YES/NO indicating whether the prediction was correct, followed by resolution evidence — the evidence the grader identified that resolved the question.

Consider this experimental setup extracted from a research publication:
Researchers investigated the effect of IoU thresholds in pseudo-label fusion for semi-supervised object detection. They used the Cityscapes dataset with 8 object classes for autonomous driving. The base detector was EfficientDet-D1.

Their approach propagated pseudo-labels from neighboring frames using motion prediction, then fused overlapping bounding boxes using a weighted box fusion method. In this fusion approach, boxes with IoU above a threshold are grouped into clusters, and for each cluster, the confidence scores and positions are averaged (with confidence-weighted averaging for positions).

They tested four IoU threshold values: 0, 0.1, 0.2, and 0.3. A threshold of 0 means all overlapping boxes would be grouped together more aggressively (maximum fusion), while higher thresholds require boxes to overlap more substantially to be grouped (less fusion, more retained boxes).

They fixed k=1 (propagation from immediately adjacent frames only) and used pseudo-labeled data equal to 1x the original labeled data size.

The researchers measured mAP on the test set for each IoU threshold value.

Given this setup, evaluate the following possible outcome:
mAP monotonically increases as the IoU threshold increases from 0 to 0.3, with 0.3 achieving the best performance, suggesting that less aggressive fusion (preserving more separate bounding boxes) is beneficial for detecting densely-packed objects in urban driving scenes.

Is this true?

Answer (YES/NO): NO